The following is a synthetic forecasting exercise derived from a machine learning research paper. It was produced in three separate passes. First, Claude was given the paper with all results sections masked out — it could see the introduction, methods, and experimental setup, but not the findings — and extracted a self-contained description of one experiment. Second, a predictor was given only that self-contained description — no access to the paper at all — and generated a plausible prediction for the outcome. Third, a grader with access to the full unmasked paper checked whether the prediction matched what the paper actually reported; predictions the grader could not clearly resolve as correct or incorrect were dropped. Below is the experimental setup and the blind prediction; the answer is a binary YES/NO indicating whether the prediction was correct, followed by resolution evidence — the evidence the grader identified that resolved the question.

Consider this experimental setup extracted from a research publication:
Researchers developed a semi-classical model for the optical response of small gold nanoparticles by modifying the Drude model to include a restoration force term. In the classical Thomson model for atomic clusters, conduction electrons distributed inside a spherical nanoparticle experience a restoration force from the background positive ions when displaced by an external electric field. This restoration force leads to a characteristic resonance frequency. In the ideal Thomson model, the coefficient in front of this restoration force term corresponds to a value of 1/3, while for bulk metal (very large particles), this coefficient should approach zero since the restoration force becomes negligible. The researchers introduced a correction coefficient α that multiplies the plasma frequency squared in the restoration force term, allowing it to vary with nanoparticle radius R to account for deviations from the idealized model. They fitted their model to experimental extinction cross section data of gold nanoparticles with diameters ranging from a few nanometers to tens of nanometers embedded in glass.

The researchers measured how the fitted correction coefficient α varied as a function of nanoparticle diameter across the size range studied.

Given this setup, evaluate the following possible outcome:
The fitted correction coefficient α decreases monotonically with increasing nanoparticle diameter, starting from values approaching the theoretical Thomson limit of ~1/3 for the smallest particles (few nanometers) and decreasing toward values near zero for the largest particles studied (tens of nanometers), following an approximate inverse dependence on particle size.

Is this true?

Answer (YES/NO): NO